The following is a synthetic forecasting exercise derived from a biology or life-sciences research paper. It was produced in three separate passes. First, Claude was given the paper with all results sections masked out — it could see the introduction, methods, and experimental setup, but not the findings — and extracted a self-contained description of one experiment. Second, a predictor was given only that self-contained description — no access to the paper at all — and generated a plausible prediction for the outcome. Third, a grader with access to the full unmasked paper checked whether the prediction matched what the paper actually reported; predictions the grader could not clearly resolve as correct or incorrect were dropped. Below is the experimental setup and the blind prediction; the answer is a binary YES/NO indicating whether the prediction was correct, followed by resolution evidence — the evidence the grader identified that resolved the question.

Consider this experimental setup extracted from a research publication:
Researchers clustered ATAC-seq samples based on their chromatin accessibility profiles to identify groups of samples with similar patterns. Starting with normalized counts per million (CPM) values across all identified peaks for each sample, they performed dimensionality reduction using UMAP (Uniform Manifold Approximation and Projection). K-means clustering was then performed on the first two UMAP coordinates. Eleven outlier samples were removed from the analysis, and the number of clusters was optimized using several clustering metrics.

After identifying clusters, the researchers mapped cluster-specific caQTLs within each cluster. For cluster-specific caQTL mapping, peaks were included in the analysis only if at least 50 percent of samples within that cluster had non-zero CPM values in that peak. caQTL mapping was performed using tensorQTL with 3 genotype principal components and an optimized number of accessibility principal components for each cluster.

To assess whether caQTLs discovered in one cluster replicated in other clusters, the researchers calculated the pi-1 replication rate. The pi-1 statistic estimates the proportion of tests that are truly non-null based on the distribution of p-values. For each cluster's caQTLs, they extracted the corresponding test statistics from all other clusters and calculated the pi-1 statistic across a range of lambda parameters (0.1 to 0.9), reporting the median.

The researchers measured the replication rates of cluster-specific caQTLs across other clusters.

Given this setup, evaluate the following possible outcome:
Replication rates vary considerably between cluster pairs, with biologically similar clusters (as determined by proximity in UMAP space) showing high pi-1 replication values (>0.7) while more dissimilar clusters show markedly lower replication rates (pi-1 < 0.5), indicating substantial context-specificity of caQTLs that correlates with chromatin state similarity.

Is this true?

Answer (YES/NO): NO